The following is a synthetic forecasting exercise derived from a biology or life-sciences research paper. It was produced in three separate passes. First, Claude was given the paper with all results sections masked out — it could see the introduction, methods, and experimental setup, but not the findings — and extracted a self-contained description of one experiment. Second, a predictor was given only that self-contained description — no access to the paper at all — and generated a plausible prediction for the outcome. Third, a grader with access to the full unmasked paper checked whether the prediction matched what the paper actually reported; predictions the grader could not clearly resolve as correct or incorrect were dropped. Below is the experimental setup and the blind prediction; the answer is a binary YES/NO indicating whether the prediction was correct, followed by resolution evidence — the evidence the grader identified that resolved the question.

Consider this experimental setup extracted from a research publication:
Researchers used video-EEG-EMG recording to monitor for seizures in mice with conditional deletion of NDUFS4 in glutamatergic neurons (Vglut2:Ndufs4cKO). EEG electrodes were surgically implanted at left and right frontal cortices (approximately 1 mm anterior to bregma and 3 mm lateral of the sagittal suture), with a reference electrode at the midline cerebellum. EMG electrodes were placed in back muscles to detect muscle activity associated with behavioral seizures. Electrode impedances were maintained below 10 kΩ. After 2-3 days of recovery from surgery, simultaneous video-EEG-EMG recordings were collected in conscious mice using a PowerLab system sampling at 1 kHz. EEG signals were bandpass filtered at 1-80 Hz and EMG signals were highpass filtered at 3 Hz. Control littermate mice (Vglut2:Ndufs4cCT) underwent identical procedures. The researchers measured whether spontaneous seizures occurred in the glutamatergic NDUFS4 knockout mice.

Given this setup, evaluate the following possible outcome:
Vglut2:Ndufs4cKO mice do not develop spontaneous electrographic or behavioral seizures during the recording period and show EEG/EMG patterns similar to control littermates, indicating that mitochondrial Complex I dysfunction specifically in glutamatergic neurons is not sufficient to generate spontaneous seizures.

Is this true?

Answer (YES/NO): YES